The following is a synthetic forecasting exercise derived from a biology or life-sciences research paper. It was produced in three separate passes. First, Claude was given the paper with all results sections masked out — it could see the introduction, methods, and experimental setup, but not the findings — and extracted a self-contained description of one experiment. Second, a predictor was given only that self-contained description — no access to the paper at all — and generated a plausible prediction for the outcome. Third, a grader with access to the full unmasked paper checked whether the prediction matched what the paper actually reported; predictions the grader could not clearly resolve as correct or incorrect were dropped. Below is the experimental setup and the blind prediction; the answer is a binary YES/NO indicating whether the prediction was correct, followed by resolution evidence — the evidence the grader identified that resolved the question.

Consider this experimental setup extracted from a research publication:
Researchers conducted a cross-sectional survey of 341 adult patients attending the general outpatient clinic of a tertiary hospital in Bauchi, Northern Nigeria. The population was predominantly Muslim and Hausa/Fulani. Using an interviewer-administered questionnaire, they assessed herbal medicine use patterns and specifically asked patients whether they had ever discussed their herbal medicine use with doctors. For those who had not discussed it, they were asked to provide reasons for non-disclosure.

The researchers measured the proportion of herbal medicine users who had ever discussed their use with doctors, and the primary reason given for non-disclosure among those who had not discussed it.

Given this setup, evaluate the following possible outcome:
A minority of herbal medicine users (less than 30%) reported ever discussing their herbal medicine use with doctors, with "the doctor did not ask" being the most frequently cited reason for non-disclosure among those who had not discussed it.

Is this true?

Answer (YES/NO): YES